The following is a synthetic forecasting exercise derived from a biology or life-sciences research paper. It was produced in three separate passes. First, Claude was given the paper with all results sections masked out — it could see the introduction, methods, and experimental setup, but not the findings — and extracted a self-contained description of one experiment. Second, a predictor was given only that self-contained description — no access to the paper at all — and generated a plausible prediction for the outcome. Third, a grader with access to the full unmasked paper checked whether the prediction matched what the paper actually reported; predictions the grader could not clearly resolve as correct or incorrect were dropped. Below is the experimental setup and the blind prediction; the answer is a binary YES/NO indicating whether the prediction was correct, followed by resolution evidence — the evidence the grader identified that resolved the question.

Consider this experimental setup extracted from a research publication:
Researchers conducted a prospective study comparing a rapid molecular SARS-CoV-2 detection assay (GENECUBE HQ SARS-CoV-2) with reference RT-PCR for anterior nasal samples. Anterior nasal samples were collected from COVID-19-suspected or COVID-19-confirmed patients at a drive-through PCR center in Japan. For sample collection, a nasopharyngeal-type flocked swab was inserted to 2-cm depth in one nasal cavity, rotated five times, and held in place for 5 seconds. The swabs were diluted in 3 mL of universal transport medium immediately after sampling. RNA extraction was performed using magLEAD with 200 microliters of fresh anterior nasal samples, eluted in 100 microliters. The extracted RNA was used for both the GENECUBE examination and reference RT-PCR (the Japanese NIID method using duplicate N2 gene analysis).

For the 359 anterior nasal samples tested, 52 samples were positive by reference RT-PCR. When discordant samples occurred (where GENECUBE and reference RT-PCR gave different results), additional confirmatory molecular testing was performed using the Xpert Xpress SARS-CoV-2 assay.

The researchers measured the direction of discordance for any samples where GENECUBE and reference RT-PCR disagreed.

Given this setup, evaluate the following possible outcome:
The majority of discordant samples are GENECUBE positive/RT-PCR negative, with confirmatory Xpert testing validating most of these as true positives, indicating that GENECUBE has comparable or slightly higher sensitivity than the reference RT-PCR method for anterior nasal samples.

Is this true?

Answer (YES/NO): NO